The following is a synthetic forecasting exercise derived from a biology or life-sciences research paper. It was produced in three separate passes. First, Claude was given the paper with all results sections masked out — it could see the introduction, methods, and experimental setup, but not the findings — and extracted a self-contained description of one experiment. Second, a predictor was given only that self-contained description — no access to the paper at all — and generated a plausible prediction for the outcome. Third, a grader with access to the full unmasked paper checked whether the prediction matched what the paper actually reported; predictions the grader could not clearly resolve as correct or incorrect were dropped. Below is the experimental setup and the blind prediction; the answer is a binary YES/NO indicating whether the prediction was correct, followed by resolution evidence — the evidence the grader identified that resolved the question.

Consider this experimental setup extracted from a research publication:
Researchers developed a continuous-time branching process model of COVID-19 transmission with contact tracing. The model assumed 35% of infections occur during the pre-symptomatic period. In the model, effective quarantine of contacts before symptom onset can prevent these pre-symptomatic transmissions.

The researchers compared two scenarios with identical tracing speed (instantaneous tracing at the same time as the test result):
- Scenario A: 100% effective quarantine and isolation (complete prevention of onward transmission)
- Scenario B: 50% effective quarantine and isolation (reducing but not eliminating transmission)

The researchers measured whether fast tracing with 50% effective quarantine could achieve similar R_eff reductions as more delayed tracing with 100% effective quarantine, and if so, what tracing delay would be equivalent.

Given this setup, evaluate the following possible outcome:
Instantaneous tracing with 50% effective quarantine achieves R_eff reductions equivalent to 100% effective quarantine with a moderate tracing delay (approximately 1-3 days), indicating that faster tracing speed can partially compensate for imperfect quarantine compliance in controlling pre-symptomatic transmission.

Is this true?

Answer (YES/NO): YES